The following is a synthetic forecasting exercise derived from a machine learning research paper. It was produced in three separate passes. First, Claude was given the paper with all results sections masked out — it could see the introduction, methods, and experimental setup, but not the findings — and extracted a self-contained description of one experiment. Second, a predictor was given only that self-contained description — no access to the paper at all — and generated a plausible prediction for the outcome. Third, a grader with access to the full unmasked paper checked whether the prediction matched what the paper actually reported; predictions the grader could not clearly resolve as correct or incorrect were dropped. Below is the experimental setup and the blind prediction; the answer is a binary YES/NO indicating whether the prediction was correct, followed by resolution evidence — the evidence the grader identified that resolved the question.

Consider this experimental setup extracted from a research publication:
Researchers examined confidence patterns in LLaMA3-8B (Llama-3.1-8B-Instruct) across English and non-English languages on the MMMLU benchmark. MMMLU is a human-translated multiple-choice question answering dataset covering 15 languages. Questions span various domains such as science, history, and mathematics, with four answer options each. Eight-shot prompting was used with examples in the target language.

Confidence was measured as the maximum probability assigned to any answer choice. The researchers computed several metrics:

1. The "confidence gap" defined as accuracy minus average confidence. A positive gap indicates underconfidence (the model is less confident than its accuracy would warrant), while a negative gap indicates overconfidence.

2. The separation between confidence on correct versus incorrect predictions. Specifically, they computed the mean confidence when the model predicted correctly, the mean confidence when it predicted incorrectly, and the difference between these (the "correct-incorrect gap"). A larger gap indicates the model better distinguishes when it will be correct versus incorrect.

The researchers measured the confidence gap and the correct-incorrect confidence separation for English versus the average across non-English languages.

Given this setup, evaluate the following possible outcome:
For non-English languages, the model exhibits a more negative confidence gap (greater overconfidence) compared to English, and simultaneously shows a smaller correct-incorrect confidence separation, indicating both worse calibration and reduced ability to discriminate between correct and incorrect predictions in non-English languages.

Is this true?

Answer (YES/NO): NO